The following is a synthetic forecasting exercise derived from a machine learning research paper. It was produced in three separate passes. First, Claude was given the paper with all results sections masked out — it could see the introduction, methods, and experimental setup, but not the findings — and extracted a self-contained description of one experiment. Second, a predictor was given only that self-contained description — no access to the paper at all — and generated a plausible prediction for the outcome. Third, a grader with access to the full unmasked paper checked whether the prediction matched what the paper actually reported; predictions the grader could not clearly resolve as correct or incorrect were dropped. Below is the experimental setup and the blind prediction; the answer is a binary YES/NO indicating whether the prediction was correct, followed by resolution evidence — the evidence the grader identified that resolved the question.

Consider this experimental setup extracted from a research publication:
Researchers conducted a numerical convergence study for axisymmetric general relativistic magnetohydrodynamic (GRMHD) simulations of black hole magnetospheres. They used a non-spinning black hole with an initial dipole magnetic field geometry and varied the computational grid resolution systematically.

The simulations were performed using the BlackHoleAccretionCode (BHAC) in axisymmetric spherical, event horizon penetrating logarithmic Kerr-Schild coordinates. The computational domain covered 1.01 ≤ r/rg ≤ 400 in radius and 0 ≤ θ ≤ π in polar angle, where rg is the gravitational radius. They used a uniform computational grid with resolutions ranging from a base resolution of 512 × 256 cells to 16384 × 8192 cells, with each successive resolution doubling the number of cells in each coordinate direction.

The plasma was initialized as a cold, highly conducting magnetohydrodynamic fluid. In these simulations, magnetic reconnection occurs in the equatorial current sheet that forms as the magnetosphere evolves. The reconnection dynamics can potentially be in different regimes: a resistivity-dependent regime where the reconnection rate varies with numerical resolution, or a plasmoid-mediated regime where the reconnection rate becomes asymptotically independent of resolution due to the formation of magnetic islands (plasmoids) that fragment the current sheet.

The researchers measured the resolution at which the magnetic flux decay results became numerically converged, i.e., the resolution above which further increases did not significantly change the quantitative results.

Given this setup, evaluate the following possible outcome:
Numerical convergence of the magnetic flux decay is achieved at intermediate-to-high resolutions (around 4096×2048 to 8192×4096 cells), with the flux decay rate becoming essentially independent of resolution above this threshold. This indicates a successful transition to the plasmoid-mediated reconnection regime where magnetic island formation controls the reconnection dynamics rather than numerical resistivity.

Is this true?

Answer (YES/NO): NO